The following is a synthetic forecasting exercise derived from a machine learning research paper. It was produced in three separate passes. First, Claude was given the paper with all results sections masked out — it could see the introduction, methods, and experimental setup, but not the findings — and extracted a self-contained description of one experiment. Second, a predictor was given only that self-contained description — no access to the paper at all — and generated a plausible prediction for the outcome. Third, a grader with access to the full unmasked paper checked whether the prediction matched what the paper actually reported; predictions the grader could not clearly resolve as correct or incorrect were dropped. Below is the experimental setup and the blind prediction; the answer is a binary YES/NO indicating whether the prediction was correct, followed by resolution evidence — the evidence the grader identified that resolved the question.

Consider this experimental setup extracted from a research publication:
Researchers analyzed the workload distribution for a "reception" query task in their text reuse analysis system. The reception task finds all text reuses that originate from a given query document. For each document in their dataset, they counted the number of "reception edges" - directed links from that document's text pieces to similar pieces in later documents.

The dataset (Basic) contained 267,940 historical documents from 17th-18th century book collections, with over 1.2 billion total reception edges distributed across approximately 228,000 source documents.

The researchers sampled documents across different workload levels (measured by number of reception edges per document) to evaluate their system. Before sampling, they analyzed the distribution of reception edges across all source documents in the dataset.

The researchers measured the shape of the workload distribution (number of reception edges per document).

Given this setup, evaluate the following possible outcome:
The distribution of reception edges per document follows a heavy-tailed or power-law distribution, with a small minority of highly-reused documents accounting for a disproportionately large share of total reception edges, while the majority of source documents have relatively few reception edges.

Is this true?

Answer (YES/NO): YES